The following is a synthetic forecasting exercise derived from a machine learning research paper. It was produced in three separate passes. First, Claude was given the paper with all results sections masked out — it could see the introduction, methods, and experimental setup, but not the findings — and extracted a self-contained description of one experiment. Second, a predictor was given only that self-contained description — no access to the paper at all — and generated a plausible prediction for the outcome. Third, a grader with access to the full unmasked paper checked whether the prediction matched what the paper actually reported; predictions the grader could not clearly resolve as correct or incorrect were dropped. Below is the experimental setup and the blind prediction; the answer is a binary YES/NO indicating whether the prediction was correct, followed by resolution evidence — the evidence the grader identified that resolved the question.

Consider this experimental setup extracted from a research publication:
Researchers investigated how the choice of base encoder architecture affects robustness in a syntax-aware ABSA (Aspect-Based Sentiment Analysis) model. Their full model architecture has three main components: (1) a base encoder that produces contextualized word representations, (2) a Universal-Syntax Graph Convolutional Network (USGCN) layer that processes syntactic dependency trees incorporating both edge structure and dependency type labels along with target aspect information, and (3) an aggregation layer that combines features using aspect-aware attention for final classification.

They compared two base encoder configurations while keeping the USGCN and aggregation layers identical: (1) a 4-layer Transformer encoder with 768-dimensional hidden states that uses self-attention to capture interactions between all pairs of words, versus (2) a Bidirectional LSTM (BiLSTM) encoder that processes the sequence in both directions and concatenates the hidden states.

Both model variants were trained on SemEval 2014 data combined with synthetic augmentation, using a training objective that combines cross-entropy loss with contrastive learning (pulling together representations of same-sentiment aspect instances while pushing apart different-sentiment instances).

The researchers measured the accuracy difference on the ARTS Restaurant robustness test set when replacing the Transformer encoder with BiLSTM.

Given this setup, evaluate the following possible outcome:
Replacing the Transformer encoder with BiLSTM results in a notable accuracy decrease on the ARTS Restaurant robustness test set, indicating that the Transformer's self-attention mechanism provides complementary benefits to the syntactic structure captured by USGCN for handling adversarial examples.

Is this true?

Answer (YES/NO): NO